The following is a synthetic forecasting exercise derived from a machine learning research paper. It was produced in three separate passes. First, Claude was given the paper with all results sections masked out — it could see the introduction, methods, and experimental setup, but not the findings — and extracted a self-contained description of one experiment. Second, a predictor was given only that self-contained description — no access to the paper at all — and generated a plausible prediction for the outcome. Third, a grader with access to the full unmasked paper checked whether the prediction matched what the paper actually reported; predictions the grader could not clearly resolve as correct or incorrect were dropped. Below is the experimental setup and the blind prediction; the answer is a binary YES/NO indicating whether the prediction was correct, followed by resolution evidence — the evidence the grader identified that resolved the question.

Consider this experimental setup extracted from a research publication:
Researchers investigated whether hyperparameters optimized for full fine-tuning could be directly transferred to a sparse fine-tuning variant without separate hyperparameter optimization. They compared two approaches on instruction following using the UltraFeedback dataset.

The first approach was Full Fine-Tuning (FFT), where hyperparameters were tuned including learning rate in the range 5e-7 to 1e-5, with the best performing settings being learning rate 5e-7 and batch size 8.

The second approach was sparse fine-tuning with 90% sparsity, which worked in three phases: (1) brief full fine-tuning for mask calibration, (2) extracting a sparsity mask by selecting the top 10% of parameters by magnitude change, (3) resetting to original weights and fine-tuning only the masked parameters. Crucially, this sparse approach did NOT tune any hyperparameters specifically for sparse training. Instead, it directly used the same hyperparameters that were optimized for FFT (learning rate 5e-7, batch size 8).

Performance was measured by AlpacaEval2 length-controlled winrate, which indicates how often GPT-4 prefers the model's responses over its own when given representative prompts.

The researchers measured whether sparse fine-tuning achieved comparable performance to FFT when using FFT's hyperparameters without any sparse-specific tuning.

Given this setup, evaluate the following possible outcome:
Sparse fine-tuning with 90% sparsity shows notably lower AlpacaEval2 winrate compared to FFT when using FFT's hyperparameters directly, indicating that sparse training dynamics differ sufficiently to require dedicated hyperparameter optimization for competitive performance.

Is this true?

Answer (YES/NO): NO